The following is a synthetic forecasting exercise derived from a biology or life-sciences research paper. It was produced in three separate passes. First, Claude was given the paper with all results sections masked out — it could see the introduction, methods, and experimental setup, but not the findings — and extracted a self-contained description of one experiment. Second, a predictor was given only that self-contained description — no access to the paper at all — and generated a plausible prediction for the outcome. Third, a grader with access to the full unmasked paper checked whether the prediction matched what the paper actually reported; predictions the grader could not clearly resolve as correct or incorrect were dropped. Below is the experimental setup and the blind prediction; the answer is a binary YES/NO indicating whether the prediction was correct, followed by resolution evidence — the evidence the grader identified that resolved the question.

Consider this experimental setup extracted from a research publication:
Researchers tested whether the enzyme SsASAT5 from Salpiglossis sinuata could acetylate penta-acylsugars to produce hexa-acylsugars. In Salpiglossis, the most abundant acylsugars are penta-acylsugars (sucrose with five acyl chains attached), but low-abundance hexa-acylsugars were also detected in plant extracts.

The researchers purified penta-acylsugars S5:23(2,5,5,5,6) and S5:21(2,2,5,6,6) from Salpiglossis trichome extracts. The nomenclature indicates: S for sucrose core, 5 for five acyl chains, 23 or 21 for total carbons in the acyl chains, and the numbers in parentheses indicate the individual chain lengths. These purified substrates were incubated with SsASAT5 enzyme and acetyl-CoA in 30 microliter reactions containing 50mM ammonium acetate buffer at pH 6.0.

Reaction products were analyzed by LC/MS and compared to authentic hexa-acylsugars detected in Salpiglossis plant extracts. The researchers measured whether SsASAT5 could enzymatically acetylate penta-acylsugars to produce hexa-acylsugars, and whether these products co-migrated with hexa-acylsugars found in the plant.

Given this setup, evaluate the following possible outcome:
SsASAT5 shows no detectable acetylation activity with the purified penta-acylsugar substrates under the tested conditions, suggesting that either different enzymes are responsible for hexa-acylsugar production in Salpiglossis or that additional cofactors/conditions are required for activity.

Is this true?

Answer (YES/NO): NO